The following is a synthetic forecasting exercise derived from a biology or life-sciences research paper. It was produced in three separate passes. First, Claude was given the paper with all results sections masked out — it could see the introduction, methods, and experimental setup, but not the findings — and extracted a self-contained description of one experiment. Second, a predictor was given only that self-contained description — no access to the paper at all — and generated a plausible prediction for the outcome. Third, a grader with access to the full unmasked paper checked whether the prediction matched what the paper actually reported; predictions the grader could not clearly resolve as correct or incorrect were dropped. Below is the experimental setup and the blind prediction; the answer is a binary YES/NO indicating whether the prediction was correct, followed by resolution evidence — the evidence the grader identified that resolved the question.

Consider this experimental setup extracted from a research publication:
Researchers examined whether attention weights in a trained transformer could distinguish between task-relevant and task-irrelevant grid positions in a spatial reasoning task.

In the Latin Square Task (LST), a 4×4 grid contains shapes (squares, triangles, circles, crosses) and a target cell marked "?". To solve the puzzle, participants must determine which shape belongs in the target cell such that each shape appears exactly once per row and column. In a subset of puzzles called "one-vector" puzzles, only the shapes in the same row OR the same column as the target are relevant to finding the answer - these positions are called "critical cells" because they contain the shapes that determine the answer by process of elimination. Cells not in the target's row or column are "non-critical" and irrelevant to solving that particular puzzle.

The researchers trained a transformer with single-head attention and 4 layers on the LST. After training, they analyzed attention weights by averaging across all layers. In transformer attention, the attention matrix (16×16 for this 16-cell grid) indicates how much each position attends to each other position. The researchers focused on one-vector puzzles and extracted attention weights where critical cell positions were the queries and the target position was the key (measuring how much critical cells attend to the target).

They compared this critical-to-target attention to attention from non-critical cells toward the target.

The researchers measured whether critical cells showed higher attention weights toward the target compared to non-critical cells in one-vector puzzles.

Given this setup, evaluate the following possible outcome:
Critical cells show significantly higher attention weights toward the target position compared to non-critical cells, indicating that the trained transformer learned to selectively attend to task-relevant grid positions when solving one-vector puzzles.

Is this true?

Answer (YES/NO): YES